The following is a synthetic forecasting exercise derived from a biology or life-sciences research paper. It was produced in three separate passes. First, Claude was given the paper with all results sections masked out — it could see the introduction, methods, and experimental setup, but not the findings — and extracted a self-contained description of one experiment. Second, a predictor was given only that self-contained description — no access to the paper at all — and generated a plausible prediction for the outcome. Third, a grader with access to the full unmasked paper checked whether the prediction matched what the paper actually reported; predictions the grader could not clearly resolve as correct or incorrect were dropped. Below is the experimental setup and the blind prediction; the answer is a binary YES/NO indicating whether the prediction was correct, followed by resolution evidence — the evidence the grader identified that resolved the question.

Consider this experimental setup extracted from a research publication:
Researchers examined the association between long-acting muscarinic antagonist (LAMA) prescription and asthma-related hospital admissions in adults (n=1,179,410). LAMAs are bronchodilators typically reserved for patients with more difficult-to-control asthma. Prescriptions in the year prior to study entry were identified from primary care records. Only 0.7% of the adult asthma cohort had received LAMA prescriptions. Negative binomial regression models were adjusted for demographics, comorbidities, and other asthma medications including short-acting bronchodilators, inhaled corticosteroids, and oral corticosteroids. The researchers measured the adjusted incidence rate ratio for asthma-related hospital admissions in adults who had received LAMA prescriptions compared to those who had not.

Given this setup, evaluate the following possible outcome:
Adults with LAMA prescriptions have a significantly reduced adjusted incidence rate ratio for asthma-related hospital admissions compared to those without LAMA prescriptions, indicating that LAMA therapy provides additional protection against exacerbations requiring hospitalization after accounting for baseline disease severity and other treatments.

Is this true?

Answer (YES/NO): NO